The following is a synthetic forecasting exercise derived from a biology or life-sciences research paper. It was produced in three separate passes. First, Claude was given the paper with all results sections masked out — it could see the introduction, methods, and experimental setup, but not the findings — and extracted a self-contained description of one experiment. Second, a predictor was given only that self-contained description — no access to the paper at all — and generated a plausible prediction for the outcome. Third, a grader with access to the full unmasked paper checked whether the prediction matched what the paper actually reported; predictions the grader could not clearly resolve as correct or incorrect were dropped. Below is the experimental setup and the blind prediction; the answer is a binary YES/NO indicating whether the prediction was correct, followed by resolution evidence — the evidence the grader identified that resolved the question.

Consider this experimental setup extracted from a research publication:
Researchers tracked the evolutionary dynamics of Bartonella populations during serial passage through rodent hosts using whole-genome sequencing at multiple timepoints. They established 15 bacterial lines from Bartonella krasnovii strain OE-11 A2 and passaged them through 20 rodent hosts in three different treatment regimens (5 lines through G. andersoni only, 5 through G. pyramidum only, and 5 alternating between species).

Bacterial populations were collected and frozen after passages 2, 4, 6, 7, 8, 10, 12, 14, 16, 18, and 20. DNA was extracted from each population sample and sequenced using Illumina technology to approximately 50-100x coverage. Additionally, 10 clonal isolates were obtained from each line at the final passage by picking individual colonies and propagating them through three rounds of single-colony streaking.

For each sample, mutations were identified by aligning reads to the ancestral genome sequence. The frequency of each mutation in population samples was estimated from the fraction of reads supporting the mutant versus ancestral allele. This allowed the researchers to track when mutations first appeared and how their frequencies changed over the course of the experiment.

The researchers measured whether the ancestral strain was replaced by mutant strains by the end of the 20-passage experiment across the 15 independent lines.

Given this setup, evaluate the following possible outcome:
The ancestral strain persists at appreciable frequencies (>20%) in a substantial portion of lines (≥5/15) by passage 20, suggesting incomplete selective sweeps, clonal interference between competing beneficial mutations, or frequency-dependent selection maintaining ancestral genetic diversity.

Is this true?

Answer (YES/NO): NO